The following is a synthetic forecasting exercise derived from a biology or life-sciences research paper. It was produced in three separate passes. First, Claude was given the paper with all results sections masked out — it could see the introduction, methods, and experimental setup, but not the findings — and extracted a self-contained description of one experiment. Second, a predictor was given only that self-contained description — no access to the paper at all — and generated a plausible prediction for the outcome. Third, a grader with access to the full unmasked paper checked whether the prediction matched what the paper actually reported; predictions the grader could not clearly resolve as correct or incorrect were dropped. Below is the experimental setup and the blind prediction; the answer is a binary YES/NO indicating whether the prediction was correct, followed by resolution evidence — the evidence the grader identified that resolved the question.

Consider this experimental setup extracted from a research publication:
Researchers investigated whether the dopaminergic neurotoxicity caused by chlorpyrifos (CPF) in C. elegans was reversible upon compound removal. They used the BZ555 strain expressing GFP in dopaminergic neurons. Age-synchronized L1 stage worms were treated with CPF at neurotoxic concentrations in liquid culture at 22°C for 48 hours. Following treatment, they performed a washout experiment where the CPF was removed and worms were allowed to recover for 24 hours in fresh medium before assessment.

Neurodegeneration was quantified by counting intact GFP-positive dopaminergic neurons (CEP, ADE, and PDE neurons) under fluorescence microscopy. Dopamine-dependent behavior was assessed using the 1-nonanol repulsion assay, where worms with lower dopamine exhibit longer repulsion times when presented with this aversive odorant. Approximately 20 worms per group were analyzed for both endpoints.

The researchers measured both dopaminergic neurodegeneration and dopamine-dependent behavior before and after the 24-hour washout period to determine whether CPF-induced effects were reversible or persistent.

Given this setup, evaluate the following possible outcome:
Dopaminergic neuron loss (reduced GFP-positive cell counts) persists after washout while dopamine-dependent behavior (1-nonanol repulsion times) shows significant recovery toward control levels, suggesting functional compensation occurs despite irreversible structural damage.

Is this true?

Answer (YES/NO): NO